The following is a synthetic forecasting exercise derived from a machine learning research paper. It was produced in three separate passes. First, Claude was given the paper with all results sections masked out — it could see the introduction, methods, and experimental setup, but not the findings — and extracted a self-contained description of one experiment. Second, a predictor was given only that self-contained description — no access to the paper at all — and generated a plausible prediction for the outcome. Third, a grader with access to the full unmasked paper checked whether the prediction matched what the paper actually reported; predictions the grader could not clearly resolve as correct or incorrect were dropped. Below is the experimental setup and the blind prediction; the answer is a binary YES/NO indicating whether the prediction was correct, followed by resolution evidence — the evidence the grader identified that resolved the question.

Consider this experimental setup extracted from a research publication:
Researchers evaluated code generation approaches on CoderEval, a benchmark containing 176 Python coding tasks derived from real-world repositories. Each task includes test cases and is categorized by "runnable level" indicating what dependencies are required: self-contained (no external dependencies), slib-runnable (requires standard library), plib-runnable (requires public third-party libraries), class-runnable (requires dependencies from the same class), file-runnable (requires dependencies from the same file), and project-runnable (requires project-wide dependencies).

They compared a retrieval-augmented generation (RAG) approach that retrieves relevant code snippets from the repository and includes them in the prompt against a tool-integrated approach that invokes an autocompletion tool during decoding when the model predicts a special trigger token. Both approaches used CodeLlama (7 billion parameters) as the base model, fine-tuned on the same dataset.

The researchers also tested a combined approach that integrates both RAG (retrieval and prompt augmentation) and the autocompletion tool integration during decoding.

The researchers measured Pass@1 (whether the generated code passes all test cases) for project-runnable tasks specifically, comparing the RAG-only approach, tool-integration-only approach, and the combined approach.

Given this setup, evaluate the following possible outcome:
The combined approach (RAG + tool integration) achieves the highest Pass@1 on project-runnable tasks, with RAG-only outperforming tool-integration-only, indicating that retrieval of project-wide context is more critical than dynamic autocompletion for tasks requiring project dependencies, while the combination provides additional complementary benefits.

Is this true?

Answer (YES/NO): YES